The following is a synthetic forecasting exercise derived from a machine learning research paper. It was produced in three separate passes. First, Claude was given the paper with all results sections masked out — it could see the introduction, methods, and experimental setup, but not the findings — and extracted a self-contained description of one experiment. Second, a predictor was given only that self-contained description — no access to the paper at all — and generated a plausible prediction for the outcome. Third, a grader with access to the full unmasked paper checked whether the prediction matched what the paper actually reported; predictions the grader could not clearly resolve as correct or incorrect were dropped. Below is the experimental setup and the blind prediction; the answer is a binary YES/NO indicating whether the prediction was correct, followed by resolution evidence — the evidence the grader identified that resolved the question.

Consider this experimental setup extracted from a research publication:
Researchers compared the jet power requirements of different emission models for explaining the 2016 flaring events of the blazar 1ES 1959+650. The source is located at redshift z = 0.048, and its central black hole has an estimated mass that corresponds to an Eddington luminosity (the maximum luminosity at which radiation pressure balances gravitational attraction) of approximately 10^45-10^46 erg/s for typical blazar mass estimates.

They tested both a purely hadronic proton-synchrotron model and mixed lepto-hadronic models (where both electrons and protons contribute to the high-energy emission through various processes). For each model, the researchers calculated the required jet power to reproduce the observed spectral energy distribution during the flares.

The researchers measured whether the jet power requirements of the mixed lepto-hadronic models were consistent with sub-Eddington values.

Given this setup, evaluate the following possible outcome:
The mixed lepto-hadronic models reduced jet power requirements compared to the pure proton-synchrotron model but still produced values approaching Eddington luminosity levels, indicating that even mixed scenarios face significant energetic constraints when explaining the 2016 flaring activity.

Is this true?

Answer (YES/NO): NO